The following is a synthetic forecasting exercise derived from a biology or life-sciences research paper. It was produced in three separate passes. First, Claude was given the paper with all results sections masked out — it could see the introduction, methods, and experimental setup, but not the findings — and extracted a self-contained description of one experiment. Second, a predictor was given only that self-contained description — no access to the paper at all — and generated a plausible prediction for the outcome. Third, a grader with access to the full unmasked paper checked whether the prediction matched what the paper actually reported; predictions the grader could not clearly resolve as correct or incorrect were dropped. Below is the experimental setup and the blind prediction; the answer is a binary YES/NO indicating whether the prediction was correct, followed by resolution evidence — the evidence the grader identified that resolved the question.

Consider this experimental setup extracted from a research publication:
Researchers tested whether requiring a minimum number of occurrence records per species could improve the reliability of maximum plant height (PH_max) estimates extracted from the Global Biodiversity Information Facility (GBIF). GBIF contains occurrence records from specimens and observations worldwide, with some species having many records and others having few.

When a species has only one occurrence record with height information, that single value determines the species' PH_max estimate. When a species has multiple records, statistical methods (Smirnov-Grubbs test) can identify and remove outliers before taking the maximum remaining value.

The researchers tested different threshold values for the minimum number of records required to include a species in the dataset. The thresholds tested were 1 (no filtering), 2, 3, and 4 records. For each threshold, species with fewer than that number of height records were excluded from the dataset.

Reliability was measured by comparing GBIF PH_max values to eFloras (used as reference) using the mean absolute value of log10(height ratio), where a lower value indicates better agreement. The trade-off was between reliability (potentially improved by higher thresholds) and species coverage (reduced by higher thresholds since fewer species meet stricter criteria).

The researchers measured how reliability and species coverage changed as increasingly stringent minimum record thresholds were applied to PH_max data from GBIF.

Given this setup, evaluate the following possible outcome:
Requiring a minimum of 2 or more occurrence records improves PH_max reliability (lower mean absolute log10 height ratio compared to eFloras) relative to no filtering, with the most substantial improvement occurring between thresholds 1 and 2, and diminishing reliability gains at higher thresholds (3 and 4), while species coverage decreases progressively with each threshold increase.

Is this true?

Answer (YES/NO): NO